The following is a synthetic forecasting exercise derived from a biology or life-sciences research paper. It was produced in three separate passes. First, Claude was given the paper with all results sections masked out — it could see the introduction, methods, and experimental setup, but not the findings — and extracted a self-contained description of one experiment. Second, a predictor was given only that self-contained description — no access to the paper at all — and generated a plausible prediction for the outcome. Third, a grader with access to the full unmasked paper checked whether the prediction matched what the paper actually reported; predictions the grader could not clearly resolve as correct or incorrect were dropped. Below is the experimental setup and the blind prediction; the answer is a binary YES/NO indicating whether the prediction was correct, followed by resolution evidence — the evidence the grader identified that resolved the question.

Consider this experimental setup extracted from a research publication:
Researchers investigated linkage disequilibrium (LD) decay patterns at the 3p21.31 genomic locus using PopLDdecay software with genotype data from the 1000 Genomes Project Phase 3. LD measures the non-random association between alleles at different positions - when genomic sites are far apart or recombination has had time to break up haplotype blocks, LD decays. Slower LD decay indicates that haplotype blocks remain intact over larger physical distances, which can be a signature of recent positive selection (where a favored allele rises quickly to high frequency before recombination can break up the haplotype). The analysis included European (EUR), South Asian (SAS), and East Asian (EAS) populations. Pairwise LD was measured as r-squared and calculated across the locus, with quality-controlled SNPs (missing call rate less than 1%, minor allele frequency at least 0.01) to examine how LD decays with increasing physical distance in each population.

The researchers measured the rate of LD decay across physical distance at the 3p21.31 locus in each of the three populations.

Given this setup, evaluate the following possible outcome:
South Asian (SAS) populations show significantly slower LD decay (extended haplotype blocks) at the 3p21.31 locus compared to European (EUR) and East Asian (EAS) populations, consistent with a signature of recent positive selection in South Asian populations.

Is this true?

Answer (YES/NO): NO